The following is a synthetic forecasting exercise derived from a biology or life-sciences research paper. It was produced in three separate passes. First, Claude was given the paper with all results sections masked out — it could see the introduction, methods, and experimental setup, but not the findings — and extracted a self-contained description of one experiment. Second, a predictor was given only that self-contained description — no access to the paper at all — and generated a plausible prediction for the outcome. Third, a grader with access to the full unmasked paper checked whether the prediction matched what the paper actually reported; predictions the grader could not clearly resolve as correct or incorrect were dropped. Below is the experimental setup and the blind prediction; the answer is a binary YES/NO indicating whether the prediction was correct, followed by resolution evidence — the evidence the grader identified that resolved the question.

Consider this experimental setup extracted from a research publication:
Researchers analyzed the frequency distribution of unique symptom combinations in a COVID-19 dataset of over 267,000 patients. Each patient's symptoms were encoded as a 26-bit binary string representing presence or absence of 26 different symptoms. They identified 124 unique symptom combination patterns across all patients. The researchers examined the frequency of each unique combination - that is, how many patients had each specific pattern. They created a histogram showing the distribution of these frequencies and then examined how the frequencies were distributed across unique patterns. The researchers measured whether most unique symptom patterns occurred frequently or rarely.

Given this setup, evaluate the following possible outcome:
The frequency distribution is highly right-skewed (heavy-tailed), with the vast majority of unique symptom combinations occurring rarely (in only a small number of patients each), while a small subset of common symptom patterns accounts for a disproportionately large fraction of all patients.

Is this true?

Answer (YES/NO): YES